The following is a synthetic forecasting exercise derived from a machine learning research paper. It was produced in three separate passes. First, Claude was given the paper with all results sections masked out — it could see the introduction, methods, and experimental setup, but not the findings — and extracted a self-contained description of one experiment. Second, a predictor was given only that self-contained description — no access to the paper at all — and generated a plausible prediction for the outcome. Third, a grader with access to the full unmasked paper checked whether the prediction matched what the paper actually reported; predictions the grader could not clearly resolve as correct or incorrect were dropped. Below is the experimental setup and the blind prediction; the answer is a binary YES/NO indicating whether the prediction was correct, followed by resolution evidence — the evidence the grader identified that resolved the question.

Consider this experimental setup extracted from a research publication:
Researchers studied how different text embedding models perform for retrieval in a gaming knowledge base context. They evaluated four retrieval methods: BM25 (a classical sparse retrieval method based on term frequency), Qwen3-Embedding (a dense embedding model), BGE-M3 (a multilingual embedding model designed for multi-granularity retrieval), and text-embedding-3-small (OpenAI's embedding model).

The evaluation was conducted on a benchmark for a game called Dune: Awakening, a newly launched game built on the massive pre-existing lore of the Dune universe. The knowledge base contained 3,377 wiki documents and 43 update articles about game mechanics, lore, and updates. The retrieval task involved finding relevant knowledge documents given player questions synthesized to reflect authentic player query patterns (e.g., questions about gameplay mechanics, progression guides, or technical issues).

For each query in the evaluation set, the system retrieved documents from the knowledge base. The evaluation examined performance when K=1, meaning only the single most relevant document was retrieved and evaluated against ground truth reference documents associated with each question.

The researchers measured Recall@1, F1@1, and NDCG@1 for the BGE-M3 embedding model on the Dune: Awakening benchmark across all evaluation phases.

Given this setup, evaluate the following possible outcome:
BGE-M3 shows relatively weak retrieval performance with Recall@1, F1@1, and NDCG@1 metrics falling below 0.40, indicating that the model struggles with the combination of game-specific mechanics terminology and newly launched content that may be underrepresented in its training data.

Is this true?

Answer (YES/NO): NO